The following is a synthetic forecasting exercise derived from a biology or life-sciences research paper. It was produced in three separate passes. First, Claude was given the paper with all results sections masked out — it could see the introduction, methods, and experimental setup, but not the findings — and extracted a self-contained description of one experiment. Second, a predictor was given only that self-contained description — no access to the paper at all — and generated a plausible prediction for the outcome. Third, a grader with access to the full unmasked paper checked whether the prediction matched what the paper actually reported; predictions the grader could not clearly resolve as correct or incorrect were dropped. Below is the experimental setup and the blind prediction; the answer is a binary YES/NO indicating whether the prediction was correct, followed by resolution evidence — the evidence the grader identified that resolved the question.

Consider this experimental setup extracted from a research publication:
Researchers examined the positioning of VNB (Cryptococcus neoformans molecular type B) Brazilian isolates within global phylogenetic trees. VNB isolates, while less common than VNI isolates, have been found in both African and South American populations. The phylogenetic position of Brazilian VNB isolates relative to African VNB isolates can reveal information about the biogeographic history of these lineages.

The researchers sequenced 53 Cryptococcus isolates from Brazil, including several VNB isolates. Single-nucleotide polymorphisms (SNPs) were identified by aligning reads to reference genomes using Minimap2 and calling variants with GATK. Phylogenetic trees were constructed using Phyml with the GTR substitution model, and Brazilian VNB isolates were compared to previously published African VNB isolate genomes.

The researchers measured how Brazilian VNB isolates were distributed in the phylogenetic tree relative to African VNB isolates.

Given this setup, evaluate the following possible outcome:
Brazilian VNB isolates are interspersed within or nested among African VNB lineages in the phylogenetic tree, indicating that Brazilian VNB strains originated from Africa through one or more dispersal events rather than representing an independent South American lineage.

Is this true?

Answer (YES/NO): NO